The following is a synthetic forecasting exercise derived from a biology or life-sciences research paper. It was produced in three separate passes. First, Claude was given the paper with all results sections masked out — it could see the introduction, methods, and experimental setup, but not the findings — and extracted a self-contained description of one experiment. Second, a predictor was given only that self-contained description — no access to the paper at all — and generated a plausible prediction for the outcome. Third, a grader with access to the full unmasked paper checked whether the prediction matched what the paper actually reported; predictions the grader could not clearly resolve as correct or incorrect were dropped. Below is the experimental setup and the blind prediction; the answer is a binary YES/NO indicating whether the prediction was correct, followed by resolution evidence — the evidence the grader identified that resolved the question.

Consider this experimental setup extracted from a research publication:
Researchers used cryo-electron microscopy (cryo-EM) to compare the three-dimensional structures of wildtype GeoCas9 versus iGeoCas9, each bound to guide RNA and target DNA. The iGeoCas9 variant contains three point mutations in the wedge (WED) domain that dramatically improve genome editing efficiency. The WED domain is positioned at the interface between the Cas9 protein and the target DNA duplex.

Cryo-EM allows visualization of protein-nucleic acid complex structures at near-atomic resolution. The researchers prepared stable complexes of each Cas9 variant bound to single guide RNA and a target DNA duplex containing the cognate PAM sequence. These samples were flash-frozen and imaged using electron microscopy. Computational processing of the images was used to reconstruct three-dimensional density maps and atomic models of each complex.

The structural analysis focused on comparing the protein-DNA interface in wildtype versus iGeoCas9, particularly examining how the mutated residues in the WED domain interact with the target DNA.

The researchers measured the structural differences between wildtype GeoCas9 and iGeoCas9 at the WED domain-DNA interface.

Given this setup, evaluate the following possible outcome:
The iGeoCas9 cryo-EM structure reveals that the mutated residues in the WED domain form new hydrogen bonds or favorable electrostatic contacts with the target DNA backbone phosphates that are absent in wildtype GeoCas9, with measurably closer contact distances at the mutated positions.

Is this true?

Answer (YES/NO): NO